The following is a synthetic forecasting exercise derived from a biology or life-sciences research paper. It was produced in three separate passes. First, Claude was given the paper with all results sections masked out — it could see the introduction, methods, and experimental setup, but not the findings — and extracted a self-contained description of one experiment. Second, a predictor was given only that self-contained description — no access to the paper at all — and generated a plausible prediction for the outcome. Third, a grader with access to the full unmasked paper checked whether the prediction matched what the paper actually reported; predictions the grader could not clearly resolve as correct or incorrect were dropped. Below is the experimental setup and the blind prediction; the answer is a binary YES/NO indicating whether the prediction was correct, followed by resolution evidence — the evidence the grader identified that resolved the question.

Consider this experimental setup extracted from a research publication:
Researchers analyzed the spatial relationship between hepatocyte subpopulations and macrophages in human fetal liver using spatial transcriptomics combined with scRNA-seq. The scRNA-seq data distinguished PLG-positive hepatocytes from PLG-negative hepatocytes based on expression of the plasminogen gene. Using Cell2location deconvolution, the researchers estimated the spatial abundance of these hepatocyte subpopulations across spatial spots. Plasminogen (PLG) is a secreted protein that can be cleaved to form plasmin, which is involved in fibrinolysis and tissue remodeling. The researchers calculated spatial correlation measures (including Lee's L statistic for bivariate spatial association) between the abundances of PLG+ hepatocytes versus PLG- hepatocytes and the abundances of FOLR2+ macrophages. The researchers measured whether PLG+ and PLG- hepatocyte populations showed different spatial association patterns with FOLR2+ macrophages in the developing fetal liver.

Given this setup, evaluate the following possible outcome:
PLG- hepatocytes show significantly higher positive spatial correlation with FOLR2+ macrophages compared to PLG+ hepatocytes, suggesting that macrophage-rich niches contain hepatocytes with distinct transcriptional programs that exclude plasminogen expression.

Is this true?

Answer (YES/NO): NO